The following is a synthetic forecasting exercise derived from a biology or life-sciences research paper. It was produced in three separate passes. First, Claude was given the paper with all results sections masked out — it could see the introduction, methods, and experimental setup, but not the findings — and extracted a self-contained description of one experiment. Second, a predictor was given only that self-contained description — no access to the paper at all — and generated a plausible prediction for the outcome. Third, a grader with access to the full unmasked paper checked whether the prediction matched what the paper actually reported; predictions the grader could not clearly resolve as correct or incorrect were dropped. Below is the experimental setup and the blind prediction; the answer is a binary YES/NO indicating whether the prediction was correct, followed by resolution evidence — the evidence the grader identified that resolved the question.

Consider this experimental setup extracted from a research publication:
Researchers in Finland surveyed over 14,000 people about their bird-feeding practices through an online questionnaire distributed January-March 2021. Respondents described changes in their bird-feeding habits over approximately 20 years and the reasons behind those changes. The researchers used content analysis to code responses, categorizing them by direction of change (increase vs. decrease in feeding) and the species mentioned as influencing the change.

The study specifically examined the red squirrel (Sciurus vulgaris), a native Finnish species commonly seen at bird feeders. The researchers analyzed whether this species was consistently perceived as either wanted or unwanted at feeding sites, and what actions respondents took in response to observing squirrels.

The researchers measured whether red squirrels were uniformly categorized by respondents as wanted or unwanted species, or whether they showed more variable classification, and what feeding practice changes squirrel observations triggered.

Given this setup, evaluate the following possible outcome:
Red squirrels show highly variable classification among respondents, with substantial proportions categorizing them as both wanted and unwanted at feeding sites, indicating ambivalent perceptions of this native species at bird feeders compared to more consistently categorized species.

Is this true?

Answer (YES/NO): YES